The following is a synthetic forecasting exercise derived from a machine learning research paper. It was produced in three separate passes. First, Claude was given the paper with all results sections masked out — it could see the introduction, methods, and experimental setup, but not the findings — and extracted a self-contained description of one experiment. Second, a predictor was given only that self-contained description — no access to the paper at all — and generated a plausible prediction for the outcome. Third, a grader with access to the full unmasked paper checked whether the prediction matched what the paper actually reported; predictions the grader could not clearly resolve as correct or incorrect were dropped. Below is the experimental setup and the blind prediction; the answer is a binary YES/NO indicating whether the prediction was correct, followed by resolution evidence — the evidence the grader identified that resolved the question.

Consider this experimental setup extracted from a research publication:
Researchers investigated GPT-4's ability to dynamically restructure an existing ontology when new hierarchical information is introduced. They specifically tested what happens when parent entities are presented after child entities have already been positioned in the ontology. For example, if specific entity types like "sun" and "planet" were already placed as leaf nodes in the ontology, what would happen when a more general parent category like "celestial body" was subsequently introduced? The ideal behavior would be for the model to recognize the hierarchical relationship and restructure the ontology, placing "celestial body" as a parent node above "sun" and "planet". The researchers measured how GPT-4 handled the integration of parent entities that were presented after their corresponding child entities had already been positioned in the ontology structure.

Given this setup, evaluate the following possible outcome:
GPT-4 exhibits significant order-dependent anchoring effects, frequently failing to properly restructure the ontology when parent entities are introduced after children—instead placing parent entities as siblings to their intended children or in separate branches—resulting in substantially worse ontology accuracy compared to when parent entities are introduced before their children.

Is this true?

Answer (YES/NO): YES